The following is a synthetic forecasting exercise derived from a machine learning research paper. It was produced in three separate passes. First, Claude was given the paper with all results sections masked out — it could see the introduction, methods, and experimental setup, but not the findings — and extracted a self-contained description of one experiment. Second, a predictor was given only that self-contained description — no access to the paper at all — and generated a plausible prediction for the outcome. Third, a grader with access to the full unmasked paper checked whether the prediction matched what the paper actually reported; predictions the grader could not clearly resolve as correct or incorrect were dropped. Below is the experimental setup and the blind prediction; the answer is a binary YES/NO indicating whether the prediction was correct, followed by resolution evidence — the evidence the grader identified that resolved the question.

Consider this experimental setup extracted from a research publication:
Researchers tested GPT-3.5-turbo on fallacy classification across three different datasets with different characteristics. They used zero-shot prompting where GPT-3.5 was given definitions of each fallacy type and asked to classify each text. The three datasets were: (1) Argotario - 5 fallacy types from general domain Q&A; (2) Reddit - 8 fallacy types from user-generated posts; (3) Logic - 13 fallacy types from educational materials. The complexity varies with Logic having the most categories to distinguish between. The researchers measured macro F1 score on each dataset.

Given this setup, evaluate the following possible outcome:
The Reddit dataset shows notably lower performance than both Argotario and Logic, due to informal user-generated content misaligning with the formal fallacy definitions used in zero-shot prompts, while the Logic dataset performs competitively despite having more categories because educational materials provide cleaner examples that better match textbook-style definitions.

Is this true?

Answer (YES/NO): NO